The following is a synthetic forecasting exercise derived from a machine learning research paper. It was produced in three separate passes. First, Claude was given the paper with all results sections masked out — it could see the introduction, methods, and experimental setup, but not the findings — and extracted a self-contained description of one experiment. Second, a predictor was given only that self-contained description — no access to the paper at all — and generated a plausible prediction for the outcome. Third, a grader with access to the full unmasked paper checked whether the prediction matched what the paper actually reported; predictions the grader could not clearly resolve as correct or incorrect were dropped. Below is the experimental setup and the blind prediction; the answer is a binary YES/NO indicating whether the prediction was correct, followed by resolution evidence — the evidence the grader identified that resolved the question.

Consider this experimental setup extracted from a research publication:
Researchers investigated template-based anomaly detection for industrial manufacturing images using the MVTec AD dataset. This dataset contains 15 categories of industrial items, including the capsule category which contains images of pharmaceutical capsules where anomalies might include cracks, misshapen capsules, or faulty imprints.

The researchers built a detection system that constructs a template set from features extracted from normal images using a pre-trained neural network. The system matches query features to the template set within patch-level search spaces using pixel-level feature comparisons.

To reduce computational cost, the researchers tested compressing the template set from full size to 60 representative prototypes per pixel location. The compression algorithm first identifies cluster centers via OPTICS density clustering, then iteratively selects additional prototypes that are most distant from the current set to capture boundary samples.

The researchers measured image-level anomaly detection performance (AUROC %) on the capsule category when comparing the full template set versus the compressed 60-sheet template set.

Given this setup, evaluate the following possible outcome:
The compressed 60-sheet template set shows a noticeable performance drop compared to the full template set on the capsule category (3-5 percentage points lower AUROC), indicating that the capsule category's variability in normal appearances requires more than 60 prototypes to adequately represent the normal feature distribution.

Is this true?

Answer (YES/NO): NO